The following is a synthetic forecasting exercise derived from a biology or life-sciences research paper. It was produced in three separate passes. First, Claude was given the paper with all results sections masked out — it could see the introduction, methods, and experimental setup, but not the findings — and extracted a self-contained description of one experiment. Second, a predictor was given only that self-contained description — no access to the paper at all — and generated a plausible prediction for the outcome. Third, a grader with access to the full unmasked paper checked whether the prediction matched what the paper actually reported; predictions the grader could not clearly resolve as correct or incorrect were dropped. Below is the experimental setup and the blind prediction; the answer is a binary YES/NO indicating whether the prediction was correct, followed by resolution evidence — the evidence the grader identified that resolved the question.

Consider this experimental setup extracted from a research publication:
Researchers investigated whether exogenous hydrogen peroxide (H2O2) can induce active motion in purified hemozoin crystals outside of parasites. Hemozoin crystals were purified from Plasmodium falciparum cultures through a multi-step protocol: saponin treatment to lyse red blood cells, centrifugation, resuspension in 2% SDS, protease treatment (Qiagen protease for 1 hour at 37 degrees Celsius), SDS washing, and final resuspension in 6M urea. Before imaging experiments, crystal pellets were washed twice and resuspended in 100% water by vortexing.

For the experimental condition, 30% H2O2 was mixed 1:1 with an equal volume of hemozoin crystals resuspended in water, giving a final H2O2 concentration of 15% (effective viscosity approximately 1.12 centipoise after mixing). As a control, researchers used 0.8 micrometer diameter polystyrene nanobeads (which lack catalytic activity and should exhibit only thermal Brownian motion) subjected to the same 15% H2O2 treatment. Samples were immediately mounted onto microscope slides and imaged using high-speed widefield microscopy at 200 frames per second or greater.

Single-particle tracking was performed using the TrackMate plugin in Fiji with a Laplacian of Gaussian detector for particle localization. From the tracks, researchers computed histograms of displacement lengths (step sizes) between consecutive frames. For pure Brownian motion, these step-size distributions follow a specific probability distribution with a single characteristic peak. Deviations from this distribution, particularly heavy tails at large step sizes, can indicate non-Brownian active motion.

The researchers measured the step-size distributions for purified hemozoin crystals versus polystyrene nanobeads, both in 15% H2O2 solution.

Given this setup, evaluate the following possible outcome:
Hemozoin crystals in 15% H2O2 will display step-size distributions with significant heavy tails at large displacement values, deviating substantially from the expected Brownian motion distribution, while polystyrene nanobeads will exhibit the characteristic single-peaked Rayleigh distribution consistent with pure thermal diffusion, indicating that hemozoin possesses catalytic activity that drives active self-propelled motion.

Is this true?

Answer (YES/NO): YES